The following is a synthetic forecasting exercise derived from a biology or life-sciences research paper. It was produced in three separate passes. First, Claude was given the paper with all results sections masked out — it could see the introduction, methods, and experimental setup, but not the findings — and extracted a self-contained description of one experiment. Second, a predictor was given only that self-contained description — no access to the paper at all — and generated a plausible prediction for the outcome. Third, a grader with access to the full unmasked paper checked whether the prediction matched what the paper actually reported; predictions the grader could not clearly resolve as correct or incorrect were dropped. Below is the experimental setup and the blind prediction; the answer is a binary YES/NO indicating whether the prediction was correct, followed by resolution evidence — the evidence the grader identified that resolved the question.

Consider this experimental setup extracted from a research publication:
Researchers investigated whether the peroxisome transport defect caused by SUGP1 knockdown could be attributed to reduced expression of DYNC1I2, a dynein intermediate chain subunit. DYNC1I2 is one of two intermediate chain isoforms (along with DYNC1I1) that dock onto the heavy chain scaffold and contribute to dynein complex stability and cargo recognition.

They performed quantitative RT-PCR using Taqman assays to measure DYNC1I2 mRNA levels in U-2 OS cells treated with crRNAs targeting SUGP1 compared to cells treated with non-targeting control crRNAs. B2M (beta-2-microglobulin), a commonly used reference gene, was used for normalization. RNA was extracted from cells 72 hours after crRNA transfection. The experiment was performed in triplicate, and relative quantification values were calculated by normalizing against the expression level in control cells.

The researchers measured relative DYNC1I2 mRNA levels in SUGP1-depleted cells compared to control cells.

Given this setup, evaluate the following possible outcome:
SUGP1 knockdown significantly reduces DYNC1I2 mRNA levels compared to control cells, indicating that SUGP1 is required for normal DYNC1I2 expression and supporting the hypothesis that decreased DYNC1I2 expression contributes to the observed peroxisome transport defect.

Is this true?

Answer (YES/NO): NO